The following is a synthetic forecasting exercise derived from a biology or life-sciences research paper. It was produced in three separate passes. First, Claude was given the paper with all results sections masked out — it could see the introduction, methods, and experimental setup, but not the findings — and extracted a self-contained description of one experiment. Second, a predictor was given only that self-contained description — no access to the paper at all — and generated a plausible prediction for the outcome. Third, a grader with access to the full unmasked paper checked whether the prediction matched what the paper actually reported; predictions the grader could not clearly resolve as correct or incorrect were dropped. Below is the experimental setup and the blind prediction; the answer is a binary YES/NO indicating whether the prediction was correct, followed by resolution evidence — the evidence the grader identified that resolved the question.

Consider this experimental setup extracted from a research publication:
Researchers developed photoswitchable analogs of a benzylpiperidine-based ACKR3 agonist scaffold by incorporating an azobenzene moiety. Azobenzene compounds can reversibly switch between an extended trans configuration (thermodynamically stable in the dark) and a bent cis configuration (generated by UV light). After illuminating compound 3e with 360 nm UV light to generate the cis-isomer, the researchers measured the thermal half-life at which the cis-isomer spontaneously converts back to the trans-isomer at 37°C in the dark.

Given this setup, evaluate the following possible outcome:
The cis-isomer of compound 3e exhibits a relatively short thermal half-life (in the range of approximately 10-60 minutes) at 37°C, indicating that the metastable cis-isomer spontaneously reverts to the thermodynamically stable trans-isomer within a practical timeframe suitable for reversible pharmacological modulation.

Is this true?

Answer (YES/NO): NO